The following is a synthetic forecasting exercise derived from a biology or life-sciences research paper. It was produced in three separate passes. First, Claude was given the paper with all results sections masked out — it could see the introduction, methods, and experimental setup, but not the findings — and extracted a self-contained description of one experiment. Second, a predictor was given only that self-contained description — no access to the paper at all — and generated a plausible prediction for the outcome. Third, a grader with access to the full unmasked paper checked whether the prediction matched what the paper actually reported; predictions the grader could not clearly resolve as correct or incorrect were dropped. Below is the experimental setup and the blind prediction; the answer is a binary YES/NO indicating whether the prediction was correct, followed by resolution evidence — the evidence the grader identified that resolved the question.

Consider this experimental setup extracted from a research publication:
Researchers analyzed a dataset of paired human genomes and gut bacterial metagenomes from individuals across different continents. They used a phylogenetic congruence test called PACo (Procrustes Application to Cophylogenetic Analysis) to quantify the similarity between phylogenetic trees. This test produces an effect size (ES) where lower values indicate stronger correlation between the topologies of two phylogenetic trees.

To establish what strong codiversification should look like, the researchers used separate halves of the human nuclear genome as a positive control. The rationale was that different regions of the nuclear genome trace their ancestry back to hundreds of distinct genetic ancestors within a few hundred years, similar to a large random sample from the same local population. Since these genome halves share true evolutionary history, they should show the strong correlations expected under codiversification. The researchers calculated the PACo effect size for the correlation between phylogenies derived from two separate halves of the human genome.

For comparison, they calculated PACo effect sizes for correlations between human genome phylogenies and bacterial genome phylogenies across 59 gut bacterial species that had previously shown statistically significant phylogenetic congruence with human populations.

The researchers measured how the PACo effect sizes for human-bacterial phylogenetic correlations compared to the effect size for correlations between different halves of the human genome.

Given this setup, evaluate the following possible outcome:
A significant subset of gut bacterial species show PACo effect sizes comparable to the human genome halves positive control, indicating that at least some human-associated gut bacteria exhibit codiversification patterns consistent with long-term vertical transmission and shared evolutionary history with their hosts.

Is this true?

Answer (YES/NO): NO